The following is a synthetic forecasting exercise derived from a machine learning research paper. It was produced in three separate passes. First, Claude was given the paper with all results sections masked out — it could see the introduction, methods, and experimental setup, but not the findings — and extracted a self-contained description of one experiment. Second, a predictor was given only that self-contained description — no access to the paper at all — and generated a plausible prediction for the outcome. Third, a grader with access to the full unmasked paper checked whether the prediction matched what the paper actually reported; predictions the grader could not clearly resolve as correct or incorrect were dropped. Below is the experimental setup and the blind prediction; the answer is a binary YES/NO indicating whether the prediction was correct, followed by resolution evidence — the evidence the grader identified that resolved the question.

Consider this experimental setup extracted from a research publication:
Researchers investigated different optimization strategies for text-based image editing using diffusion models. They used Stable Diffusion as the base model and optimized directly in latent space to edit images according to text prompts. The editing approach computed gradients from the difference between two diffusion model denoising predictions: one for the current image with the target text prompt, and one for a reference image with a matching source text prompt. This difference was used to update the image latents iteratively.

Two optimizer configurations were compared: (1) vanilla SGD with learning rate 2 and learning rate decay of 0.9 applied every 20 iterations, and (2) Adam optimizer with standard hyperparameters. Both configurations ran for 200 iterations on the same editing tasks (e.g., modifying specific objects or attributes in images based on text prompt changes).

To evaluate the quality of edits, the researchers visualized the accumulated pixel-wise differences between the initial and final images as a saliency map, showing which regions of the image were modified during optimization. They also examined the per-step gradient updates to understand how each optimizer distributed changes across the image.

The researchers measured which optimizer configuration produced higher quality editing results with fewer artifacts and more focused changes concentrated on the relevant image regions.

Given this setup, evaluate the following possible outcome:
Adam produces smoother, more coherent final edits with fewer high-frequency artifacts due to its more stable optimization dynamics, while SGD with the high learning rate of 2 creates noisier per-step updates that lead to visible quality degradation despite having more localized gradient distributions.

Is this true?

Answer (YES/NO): NO